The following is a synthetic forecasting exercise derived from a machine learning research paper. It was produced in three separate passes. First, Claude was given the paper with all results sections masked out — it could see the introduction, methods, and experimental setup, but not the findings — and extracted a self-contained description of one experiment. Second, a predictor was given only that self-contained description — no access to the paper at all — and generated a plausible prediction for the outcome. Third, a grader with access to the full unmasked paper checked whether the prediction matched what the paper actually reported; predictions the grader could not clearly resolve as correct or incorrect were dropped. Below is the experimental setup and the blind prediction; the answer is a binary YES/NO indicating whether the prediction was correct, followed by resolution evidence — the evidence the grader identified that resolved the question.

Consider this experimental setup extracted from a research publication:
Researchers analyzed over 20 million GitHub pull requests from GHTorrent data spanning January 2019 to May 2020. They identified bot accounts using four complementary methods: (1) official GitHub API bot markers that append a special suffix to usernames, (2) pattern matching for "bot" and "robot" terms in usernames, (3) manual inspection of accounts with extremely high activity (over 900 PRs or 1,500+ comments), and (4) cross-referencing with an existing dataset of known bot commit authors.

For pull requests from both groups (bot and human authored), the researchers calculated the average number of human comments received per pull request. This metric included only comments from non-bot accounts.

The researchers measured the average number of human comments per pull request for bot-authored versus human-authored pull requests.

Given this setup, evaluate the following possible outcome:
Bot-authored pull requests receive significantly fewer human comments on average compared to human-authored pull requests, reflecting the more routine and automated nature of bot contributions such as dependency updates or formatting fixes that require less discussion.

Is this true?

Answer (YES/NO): YES